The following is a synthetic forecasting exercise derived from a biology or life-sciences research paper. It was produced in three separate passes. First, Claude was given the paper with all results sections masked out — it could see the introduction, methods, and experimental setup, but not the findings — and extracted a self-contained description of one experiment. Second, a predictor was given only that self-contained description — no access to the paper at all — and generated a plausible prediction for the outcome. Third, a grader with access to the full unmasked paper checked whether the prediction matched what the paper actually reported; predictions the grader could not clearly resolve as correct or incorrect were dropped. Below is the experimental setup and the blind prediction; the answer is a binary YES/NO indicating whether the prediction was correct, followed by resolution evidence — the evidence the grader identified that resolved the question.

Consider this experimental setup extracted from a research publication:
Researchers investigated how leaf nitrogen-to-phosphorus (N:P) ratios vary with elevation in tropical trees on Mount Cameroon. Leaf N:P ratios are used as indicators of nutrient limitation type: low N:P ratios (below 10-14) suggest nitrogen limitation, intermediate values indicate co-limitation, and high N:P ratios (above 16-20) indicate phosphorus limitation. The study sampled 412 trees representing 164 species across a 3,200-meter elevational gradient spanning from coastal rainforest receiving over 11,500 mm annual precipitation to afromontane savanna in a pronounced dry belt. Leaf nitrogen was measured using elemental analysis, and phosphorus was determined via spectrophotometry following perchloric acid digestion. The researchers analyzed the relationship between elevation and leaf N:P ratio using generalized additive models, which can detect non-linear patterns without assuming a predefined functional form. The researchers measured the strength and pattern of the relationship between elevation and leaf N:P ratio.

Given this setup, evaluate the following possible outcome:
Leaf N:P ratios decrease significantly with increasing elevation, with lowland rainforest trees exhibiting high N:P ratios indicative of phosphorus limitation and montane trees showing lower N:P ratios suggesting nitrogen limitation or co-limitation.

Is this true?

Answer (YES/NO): NO